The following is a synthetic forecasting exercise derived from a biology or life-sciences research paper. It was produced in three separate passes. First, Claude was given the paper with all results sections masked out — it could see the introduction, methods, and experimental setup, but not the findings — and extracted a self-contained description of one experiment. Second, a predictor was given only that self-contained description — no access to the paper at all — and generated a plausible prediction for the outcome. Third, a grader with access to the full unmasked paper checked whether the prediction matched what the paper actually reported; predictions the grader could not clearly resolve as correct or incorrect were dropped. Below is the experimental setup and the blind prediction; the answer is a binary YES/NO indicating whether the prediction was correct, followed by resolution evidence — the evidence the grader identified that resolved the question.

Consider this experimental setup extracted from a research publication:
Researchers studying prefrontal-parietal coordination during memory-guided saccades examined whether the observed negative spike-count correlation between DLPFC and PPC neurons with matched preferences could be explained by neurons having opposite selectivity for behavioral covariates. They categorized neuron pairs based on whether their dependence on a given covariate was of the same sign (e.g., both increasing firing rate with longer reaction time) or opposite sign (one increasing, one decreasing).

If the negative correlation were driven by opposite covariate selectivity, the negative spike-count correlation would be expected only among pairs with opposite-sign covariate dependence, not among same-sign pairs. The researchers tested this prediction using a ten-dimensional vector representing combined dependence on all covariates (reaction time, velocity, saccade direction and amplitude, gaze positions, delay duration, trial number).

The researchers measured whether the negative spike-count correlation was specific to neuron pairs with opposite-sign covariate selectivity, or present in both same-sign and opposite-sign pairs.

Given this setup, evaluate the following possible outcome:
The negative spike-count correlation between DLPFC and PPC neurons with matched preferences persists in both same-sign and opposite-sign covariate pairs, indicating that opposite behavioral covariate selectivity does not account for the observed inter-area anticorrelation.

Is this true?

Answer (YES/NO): YES